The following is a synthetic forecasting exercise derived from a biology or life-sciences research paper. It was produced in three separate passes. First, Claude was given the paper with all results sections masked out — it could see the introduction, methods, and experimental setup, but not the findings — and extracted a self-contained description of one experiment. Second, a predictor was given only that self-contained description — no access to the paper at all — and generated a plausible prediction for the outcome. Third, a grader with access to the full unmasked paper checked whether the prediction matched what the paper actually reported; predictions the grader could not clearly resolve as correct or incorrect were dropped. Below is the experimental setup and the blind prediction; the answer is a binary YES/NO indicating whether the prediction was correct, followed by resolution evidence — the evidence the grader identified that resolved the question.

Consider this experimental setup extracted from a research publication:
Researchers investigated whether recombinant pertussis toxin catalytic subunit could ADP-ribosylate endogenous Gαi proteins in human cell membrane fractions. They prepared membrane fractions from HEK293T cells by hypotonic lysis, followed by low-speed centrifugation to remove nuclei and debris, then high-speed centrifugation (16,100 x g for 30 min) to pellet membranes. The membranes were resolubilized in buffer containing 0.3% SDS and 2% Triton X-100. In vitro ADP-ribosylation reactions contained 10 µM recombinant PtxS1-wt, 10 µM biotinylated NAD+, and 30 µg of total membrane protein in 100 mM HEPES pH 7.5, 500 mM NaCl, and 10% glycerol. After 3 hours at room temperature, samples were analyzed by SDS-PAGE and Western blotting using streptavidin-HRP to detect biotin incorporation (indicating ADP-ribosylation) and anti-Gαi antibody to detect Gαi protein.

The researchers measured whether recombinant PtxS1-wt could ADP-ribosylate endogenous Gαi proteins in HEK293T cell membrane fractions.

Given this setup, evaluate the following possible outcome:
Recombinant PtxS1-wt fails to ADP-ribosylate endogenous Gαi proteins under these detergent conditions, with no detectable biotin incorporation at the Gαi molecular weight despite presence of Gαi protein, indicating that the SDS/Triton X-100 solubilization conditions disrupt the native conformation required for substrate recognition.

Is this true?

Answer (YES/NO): NO